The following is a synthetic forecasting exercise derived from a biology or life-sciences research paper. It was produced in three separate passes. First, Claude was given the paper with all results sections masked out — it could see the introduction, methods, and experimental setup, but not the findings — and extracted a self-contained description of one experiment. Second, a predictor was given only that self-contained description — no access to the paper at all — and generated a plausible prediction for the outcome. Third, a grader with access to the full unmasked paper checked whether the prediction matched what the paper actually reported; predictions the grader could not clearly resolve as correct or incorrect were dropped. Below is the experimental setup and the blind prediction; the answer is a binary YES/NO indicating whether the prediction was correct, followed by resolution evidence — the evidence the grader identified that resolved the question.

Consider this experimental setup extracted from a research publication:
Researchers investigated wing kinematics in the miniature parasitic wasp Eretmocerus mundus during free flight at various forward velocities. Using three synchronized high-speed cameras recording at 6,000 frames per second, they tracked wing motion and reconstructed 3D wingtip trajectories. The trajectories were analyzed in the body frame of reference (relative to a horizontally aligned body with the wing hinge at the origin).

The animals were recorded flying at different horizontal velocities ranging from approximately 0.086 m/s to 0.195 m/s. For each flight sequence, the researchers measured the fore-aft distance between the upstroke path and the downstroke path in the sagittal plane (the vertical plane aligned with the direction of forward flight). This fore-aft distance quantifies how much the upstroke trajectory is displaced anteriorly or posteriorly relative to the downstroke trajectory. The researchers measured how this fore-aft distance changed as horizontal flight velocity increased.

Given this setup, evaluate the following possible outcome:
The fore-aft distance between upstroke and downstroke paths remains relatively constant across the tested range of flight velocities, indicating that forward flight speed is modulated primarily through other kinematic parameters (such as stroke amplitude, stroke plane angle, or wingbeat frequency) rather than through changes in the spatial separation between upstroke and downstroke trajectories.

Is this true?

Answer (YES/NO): NO